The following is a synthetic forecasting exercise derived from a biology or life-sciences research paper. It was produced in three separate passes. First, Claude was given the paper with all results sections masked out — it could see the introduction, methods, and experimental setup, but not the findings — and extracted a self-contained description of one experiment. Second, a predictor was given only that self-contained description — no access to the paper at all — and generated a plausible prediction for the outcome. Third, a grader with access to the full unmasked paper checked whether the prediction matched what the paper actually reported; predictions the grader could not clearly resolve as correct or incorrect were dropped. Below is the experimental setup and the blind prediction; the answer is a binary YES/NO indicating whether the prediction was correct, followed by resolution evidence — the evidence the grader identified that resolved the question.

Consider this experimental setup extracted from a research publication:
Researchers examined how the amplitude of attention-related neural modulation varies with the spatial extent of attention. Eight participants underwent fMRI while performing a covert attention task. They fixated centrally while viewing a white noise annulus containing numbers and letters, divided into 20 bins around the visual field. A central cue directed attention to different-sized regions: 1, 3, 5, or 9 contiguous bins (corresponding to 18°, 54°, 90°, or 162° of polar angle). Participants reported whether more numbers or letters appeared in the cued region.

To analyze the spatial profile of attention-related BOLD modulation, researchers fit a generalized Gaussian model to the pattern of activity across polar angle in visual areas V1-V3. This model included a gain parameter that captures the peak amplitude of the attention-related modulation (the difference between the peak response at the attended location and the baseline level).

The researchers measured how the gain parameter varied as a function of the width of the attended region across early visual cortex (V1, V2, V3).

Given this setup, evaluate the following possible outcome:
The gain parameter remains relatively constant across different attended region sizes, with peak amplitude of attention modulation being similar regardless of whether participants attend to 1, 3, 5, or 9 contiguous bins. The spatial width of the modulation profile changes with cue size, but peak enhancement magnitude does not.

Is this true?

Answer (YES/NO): NO